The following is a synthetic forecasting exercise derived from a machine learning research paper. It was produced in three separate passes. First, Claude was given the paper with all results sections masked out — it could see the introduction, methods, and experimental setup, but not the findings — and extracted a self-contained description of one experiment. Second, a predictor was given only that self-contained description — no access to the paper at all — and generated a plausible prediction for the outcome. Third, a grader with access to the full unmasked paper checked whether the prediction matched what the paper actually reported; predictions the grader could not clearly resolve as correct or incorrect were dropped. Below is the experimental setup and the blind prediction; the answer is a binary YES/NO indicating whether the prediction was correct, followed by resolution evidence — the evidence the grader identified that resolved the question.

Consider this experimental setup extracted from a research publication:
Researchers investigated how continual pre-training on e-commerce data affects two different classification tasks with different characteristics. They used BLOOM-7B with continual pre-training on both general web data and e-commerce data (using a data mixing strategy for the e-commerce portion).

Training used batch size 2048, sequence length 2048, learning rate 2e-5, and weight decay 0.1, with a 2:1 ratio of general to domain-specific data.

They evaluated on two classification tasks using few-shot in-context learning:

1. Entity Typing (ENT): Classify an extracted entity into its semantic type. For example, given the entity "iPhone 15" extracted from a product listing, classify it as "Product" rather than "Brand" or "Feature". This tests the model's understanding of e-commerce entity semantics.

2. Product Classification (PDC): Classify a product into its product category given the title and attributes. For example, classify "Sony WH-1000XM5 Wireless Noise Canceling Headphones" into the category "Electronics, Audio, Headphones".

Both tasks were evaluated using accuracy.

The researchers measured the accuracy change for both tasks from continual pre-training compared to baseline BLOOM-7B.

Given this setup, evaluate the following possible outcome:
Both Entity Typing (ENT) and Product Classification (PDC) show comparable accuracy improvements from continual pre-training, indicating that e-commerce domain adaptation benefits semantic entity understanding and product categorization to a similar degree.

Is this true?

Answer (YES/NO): NO